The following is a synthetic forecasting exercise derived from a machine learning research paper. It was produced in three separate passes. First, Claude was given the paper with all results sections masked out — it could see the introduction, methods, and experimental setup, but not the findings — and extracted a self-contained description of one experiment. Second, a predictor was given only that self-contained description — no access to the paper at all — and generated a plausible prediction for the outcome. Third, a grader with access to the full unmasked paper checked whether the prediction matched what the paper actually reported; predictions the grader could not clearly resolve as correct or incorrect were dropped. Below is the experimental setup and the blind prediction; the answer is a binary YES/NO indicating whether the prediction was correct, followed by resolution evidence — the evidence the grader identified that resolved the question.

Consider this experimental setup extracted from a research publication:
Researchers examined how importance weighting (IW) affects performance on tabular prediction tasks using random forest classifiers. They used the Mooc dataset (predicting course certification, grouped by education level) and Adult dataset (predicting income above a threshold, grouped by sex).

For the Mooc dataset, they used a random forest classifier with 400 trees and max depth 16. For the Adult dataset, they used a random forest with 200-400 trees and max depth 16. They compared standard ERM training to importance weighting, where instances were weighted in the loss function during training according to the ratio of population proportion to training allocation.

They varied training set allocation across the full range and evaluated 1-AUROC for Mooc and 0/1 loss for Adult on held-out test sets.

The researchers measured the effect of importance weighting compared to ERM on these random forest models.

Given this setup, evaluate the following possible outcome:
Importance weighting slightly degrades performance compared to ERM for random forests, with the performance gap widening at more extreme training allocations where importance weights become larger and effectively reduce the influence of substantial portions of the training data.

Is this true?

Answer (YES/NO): NO